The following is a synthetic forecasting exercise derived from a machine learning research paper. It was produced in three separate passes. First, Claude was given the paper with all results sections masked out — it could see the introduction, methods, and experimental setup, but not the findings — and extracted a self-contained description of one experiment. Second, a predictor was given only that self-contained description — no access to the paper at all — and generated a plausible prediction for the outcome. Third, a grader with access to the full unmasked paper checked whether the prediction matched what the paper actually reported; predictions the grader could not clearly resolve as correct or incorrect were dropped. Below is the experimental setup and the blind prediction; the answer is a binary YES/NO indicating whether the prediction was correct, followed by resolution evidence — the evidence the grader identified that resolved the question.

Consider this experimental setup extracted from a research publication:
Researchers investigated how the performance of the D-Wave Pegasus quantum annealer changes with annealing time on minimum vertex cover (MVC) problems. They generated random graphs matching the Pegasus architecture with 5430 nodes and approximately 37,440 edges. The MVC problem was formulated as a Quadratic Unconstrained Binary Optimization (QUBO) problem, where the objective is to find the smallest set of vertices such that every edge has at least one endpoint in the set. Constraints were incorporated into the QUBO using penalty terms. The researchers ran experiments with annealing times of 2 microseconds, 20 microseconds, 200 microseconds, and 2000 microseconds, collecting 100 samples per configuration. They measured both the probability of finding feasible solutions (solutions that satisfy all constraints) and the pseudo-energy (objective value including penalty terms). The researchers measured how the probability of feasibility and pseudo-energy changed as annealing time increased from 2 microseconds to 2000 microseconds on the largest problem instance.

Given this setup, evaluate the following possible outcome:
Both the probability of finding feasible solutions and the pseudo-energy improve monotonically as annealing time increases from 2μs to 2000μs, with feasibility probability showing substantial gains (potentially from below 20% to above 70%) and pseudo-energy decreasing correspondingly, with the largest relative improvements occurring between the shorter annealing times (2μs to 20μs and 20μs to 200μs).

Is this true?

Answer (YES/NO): NO